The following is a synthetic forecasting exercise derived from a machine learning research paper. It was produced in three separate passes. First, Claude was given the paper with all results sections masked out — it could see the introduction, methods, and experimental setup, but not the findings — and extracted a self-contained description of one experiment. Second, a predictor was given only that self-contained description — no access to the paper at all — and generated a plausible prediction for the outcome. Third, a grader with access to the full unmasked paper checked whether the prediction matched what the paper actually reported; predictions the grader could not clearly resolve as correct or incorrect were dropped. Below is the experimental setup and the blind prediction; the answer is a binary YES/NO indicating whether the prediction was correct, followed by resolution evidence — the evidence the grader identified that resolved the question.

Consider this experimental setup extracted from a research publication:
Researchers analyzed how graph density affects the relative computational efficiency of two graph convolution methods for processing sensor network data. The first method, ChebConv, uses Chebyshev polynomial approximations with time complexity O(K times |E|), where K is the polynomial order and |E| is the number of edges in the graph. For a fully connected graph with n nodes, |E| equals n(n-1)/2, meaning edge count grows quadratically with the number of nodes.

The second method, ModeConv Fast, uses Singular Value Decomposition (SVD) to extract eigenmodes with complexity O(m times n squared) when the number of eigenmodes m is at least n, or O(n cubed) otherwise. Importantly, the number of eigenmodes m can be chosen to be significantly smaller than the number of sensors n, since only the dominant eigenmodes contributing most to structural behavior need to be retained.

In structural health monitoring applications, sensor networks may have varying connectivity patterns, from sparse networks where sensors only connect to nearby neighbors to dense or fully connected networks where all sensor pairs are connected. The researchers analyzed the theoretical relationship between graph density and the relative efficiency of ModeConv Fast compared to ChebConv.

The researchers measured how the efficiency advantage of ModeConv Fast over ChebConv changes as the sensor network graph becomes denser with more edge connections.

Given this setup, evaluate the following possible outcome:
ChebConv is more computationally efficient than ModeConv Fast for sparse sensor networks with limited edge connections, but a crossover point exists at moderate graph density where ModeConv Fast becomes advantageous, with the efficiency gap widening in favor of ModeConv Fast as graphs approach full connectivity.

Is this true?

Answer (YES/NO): NO